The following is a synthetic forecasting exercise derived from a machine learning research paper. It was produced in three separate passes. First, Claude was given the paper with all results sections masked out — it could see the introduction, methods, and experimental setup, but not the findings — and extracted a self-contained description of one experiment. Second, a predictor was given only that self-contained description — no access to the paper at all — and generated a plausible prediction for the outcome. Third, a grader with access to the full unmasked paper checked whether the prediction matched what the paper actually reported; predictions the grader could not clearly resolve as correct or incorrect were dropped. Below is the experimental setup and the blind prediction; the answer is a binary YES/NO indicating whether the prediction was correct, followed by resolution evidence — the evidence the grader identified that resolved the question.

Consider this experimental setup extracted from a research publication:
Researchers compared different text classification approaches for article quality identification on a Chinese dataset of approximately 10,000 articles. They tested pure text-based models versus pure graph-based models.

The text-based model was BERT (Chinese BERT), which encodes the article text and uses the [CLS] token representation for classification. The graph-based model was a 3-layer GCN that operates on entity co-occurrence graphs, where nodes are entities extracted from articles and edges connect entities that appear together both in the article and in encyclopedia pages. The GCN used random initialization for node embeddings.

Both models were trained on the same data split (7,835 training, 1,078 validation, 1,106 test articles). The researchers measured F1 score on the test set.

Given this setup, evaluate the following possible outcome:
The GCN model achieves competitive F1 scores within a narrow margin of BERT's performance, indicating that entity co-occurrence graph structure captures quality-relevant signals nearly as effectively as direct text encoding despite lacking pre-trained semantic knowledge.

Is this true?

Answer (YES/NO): NO